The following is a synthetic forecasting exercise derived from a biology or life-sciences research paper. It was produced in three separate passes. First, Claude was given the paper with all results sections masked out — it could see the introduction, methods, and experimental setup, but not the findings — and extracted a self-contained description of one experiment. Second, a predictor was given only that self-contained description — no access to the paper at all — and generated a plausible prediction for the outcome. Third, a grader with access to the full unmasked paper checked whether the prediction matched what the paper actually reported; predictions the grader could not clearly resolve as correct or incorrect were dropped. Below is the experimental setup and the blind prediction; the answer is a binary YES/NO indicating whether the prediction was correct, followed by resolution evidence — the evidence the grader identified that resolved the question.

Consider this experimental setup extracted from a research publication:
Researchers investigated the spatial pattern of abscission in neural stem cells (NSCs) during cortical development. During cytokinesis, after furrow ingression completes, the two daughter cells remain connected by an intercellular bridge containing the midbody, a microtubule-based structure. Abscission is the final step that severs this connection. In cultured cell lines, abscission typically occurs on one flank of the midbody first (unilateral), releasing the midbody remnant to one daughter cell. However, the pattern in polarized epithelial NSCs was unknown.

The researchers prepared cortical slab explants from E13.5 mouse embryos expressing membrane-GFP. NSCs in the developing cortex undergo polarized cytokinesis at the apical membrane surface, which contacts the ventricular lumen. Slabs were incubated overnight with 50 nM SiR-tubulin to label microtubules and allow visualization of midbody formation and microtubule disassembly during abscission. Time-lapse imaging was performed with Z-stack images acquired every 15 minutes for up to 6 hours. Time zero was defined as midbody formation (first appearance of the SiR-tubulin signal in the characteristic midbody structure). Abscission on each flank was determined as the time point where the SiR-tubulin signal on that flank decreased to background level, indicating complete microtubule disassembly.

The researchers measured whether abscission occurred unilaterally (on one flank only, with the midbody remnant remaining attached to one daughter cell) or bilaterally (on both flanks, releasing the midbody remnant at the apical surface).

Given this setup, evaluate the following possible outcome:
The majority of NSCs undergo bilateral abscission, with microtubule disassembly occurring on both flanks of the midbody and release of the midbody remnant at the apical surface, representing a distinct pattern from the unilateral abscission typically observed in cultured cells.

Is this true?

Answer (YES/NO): YES